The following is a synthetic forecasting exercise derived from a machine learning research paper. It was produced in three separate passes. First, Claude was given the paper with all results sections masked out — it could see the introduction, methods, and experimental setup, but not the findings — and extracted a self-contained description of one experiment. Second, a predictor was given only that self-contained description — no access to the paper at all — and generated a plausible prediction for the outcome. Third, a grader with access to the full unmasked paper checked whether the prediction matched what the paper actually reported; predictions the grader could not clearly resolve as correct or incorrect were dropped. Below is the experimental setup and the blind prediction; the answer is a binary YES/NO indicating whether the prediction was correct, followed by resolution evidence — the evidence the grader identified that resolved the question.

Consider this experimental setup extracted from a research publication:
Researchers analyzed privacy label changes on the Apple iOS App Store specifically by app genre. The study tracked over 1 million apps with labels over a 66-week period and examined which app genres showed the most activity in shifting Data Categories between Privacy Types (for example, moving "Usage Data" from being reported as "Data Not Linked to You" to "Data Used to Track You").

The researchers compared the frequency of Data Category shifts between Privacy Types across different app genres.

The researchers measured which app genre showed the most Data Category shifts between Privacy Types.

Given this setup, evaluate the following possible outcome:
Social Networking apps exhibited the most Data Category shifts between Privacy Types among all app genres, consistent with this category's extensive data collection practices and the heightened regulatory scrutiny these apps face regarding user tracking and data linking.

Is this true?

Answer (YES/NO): NO